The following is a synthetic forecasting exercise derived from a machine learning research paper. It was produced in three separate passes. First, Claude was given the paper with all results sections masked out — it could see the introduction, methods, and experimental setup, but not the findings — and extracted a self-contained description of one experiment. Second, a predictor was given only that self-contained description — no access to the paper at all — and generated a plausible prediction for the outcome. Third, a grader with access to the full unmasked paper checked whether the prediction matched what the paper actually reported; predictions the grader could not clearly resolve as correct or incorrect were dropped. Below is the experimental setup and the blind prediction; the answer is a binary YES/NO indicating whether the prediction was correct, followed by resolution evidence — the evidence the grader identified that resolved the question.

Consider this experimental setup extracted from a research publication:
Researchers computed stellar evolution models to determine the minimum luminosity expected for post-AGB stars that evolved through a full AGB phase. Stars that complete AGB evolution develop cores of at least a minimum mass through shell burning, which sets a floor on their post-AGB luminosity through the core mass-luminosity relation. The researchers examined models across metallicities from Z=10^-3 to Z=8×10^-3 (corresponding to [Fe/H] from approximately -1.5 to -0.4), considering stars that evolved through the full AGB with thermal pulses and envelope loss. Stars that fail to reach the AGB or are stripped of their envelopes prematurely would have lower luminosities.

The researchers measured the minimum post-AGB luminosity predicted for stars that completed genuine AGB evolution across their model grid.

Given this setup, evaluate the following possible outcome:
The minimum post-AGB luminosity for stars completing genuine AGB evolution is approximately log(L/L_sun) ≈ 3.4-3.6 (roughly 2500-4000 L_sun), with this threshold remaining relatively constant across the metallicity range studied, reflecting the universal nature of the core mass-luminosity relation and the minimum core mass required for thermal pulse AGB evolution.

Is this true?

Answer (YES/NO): NO